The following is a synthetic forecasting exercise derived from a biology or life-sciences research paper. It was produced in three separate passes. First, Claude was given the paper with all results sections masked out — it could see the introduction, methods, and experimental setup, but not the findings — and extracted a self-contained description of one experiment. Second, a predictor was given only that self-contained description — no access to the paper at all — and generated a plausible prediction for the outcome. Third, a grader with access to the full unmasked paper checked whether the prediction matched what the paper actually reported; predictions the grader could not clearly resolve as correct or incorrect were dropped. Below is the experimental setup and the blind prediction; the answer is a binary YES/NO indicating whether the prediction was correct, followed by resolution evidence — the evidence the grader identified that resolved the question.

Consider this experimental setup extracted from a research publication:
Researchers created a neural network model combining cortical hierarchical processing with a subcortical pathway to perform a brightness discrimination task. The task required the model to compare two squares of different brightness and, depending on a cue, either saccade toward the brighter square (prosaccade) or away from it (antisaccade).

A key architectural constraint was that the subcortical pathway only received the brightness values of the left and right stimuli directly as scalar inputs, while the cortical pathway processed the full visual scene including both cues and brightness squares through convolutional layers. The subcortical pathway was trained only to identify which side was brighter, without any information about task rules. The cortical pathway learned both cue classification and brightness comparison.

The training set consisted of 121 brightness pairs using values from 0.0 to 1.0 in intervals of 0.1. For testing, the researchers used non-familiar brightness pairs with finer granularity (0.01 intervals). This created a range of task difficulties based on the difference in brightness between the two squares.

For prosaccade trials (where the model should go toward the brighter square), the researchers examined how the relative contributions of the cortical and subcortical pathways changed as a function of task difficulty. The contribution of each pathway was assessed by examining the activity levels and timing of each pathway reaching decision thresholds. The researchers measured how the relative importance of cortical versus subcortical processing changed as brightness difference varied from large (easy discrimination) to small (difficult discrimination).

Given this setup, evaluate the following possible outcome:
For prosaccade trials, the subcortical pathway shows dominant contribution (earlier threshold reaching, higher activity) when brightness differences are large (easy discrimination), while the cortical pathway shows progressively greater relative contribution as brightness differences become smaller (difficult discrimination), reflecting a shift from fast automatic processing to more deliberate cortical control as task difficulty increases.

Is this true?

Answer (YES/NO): NO